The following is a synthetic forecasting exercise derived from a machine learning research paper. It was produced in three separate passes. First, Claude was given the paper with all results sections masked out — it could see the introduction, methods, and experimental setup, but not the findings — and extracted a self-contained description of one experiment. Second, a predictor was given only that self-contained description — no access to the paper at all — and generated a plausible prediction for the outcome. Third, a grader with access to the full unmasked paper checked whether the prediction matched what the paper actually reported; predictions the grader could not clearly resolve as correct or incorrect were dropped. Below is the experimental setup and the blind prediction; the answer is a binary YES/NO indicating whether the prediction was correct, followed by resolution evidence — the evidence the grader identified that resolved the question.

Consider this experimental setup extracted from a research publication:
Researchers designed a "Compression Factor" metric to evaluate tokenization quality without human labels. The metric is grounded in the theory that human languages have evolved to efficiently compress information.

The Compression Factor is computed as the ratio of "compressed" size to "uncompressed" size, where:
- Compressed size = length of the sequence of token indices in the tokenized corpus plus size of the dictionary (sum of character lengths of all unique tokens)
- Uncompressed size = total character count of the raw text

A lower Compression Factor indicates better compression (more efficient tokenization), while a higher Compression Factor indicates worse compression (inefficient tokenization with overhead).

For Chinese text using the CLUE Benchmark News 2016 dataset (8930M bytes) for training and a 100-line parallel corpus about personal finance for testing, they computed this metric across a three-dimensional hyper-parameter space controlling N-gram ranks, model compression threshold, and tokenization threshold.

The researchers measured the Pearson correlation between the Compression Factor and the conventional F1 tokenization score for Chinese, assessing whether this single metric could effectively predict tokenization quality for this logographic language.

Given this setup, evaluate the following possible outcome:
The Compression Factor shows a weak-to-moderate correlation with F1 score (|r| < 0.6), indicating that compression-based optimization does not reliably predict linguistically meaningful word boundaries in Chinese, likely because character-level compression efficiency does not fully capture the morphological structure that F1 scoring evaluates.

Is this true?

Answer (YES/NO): NO